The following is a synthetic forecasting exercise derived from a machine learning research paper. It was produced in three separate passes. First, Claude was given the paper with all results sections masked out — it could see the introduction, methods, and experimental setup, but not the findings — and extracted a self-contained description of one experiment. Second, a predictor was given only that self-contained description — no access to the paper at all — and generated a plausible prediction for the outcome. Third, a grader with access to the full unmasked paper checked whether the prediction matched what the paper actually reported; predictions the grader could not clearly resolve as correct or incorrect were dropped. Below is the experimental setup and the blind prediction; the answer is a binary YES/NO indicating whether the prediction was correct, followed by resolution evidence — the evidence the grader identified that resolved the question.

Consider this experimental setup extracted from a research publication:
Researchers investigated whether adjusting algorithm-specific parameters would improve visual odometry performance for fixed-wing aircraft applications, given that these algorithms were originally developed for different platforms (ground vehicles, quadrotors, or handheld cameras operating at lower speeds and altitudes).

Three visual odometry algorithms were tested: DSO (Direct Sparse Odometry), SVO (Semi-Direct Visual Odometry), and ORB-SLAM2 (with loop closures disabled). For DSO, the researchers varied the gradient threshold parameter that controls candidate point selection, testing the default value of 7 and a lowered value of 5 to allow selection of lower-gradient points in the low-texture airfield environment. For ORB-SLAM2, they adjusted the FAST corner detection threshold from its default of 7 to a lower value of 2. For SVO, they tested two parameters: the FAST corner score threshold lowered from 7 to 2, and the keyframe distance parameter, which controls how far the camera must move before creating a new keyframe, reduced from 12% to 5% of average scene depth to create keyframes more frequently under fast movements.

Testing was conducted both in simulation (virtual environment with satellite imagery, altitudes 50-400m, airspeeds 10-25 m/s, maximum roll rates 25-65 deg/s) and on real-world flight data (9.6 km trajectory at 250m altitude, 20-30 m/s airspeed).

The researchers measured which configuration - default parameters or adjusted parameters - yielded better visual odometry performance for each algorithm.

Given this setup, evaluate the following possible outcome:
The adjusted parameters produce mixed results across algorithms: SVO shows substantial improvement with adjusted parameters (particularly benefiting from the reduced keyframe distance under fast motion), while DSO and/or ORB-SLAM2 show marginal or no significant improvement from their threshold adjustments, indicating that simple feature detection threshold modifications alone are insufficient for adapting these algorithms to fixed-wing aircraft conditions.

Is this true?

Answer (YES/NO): NO